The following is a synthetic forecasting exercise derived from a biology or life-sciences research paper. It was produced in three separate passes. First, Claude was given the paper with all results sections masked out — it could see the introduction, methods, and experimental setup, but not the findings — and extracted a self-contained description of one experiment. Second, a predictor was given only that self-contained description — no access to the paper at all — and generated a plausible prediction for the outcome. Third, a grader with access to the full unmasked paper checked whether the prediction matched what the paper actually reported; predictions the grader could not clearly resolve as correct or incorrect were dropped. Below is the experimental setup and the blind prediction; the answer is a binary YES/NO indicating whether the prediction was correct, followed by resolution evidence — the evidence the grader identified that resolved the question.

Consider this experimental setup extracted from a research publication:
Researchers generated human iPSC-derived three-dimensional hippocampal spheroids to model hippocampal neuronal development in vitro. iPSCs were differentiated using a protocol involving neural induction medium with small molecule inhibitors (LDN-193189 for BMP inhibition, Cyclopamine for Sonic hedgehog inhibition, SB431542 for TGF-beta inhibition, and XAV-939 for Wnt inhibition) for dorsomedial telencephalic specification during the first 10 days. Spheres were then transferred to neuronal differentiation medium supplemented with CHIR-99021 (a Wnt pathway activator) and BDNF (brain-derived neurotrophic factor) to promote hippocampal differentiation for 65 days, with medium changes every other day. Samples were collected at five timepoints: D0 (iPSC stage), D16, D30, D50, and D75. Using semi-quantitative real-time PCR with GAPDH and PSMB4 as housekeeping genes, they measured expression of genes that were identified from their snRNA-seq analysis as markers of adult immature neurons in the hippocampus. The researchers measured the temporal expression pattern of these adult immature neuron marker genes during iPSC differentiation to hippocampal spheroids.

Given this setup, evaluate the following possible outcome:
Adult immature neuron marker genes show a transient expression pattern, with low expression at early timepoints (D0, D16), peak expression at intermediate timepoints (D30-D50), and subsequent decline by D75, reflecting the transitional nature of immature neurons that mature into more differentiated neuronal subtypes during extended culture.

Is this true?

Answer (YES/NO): NO